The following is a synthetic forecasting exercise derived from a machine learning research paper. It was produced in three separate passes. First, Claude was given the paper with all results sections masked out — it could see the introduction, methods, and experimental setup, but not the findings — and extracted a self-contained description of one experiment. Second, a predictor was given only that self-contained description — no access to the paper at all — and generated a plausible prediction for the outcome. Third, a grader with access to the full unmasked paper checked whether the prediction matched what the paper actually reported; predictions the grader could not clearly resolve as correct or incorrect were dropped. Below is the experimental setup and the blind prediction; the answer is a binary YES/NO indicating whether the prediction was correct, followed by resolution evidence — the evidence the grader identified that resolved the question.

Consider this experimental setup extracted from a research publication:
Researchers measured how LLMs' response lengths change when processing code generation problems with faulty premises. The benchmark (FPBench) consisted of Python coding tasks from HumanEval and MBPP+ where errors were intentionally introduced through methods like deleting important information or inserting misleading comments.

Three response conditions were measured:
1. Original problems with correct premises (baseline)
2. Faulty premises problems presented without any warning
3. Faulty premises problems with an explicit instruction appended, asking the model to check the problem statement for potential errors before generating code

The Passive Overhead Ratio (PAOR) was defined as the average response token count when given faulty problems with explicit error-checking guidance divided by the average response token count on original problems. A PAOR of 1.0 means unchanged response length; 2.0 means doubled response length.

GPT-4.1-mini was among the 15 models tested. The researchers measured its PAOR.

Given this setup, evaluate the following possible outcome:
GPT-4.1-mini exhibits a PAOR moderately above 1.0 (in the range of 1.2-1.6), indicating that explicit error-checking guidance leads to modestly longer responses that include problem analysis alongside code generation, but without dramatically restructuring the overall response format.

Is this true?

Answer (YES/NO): NO